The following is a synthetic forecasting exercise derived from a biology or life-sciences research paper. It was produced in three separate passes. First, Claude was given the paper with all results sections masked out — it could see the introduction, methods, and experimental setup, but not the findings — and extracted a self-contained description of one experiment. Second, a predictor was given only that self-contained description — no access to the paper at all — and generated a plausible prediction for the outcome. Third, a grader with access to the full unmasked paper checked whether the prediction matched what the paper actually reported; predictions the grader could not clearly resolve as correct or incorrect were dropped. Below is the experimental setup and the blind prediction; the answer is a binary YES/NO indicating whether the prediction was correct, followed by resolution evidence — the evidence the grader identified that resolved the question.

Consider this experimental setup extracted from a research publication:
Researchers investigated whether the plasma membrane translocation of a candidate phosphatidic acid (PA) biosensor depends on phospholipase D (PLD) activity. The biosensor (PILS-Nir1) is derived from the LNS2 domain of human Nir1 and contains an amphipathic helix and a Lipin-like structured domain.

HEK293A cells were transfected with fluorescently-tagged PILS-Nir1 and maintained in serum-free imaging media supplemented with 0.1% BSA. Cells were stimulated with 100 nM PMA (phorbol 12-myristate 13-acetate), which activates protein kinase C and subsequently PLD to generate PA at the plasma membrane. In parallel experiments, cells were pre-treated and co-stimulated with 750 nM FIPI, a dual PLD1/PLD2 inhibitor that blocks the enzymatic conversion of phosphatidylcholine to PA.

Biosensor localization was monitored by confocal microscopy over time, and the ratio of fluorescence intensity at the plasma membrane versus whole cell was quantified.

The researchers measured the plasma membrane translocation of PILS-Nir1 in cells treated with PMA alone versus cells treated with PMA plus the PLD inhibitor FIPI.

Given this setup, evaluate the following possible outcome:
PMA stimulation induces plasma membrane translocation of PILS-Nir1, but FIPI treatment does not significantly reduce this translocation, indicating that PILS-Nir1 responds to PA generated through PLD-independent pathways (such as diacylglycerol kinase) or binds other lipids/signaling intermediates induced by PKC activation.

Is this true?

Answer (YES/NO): NO